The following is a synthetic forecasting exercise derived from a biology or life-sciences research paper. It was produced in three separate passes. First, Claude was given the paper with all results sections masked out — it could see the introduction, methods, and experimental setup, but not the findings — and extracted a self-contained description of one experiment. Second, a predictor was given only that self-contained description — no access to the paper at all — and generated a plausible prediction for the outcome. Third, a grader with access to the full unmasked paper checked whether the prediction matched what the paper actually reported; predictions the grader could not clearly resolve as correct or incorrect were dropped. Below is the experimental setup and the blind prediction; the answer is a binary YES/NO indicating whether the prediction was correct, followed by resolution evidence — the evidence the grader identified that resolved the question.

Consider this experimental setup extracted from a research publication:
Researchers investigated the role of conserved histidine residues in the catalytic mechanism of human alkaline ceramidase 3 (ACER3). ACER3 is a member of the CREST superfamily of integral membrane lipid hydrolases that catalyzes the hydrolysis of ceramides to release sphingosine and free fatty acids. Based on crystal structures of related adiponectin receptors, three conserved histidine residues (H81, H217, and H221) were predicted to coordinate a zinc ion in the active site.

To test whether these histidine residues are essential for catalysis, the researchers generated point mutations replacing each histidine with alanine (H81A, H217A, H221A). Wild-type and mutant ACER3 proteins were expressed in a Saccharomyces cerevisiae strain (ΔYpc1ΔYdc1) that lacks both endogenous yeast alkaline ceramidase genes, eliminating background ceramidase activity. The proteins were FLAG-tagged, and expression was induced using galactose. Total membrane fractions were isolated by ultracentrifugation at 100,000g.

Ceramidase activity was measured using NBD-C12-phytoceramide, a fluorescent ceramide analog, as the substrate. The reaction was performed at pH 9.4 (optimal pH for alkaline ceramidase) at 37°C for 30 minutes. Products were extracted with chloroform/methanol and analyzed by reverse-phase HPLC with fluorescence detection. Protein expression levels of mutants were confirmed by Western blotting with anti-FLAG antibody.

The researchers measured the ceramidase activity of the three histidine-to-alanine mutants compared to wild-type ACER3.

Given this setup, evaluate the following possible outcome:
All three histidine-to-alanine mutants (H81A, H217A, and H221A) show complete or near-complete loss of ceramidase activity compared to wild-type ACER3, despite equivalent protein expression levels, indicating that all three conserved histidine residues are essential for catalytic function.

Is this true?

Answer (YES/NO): YES